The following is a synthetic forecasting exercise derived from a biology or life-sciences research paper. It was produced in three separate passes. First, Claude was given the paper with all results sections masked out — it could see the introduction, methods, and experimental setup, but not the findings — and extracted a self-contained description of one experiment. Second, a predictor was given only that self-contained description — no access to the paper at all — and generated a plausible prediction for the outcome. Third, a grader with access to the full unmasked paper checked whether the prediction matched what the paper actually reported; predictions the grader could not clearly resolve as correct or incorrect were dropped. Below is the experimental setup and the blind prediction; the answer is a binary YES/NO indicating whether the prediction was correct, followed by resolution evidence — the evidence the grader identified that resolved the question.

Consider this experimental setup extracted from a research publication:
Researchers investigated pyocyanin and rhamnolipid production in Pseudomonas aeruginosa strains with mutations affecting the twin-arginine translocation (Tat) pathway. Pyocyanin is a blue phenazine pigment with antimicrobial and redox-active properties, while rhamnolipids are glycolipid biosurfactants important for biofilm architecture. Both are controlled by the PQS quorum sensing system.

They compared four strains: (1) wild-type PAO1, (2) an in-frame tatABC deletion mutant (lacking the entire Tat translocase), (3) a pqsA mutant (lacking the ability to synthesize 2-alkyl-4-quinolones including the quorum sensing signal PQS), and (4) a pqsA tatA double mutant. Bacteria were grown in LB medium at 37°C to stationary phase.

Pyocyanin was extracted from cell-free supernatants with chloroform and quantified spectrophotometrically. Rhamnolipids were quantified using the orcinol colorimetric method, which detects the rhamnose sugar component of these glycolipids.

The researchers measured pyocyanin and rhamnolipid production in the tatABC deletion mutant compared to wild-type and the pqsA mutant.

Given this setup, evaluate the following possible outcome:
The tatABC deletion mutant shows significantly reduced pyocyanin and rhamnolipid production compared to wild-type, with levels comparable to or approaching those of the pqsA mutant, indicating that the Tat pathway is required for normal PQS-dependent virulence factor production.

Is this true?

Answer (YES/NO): YES